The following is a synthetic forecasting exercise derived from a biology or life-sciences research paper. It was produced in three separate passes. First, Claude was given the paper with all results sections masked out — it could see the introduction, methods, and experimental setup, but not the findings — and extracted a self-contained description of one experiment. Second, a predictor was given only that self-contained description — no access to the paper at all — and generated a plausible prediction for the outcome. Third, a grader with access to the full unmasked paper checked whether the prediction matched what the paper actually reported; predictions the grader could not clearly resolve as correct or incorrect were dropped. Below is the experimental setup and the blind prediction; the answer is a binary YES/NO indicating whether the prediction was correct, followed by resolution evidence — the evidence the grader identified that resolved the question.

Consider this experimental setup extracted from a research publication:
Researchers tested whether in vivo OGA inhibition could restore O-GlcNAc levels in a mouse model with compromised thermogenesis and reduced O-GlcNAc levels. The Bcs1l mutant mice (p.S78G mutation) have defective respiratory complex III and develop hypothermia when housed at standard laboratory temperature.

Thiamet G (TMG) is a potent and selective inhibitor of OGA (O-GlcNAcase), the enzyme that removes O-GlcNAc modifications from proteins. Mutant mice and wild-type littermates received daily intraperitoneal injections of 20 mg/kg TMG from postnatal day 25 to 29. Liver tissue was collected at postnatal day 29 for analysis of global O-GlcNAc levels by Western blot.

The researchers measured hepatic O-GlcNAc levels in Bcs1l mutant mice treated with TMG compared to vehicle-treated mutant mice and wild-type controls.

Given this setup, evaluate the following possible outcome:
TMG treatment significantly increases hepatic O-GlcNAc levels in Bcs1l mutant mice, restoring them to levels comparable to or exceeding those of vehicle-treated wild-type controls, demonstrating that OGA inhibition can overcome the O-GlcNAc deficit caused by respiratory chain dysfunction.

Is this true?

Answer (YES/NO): YES